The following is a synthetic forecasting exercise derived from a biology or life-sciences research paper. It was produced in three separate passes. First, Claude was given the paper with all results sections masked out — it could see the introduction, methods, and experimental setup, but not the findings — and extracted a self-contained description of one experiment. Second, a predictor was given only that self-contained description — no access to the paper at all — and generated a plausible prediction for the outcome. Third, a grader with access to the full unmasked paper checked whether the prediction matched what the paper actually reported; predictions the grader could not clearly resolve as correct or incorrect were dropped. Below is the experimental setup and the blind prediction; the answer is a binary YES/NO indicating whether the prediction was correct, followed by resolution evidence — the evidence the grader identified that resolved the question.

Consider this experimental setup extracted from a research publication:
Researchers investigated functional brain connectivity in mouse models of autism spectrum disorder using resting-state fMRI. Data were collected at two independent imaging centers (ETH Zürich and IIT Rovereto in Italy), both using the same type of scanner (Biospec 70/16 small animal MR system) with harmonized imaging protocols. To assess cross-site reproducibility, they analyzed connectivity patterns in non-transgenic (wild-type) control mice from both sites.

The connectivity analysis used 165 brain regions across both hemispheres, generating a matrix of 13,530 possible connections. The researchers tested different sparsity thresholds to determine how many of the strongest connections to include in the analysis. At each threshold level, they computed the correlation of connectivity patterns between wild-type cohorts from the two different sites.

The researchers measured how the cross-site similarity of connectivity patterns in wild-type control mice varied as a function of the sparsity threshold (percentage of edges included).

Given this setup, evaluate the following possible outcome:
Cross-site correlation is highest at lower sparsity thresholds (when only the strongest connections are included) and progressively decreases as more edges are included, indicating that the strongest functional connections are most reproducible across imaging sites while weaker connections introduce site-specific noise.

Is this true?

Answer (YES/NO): NO